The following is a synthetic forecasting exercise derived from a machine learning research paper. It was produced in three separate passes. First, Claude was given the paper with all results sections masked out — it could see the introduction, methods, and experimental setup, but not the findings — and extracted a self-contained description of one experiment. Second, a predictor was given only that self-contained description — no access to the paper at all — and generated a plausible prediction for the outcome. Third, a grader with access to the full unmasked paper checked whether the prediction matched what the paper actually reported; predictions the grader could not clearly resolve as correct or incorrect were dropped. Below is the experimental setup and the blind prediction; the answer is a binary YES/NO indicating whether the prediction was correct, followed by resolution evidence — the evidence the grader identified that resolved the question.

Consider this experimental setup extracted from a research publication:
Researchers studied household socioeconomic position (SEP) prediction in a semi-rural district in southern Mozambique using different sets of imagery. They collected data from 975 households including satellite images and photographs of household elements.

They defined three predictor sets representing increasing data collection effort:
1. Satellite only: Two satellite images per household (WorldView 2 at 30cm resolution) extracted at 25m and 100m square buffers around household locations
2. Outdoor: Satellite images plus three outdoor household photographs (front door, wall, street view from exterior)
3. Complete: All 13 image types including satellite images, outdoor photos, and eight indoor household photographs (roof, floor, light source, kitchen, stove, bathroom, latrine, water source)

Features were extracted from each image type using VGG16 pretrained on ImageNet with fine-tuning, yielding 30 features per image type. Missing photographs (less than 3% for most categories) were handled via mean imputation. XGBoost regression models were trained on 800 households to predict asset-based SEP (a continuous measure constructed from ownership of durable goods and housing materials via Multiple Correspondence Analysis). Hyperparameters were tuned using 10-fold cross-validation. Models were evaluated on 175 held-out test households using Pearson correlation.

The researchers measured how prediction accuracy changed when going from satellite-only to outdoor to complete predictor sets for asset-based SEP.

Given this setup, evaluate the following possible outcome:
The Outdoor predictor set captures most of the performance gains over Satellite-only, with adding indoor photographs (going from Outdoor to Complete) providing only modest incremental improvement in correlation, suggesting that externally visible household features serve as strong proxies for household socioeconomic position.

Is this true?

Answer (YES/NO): NO